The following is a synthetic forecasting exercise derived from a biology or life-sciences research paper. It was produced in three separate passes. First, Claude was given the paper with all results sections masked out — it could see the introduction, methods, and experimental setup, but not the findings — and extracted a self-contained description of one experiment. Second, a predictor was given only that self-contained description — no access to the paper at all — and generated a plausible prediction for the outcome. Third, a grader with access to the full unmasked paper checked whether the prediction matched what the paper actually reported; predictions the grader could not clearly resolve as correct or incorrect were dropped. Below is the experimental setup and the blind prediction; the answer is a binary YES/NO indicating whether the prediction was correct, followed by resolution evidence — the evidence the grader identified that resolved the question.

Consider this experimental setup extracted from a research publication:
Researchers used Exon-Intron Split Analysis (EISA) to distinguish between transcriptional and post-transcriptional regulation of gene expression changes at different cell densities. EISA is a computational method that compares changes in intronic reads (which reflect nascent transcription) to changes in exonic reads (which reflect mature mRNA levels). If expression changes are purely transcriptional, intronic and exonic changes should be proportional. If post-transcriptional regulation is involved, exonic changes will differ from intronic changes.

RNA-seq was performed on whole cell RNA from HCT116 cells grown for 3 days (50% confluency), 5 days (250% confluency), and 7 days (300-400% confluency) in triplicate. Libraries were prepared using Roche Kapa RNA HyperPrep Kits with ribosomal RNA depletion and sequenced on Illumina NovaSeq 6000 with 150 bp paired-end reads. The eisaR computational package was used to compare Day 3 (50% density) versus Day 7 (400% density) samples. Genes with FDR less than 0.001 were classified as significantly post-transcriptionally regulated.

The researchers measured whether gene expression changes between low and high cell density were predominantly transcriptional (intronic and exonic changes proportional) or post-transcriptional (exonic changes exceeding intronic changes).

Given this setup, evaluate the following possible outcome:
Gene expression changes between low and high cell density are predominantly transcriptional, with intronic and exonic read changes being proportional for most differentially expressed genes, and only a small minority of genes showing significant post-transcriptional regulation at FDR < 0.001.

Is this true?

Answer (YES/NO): NO